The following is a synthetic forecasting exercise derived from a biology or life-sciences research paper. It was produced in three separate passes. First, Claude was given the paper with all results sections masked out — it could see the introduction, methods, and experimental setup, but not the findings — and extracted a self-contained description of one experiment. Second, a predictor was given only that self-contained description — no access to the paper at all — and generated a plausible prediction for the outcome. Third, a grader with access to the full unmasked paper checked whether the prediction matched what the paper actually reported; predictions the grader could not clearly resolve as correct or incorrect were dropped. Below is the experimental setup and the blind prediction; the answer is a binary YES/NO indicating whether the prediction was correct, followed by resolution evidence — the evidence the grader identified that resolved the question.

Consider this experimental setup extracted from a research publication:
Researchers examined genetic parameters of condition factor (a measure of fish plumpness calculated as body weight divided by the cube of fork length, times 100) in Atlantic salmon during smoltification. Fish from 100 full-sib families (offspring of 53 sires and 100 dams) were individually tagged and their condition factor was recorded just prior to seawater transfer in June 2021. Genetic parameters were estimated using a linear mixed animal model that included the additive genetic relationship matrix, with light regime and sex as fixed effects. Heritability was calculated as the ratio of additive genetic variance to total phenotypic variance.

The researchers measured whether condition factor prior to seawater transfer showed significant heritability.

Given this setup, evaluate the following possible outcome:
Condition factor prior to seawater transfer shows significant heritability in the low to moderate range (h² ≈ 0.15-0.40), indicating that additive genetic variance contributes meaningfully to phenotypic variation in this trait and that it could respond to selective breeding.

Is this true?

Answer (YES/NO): YES